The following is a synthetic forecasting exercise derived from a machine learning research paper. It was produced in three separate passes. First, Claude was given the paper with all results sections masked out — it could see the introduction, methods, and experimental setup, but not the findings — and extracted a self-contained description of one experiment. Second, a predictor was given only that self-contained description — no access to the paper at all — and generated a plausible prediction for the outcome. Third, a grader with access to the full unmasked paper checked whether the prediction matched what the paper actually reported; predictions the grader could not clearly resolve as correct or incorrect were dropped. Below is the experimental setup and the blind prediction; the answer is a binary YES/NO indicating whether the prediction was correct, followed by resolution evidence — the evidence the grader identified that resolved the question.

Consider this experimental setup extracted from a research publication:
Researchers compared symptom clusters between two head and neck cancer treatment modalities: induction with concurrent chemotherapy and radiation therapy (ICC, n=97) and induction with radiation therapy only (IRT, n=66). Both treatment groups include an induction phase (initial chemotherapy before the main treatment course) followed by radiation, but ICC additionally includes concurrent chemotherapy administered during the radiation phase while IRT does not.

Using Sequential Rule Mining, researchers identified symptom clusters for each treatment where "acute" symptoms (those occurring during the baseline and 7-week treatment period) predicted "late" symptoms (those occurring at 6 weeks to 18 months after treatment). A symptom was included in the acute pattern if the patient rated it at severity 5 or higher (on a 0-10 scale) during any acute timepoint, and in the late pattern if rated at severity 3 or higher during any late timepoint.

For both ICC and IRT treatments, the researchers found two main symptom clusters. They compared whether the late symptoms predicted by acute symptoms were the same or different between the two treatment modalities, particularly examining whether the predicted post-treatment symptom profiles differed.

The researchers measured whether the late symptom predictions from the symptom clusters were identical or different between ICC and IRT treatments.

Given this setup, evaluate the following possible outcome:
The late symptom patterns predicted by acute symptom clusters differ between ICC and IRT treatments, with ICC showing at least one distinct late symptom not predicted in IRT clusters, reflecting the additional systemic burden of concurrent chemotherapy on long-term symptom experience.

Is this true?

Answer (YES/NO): YES